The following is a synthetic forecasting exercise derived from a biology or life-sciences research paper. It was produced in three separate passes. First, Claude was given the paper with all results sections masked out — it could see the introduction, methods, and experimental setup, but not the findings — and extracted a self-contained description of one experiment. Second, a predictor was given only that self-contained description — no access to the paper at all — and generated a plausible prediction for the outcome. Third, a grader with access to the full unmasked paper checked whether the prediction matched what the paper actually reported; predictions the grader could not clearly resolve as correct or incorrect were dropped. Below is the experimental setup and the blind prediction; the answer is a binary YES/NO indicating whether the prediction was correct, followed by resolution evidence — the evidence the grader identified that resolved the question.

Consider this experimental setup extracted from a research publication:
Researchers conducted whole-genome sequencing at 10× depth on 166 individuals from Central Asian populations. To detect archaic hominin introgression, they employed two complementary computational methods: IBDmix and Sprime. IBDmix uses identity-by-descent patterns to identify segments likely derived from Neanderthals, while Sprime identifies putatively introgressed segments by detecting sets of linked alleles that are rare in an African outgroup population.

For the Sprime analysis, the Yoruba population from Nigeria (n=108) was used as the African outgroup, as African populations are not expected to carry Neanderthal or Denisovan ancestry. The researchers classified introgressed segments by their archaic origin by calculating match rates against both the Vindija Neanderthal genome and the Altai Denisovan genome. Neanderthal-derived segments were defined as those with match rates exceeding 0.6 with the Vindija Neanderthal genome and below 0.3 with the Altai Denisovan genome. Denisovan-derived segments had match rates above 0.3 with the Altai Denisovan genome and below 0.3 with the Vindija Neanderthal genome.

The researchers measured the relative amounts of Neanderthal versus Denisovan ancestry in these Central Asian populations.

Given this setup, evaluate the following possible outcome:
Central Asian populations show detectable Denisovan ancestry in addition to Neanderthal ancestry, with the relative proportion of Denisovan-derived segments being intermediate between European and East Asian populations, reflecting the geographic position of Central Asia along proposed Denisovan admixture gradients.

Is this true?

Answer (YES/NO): NO